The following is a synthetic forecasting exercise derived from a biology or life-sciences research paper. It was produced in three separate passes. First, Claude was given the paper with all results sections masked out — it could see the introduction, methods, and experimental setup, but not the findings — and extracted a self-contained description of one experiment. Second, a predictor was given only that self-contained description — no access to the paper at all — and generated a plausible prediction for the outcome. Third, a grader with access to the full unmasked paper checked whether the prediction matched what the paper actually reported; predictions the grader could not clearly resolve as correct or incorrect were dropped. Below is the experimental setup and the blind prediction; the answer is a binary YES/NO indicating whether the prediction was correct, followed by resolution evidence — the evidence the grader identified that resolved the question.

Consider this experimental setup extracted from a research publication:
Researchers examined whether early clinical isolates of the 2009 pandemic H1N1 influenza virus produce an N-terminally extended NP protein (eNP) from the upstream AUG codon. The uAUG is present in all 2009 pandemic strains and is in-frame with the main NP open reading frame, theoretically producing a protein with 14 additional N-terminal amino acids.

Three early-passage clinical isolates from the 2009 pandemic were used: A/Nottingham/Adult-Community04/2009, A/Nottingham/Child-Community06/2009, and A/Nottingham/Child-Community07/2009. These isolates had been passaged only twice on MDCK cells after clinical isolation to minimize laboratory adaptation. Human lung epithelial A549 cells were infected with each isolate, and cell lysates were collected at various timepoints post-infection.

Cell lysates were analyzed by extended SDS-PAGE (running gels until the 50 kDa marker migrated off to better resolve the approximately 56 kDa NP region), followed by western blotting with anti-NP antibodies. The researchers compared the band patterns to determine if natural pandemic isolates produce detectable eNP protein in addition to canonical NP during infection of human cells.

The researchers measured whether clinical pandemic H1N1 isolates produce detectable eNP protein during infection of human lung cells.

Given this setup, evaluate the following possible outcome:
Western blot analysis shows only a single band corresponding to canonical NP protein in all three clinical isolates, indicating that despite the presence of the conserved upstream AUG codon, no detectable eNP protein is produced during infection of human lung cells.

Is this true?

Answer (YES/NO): NO